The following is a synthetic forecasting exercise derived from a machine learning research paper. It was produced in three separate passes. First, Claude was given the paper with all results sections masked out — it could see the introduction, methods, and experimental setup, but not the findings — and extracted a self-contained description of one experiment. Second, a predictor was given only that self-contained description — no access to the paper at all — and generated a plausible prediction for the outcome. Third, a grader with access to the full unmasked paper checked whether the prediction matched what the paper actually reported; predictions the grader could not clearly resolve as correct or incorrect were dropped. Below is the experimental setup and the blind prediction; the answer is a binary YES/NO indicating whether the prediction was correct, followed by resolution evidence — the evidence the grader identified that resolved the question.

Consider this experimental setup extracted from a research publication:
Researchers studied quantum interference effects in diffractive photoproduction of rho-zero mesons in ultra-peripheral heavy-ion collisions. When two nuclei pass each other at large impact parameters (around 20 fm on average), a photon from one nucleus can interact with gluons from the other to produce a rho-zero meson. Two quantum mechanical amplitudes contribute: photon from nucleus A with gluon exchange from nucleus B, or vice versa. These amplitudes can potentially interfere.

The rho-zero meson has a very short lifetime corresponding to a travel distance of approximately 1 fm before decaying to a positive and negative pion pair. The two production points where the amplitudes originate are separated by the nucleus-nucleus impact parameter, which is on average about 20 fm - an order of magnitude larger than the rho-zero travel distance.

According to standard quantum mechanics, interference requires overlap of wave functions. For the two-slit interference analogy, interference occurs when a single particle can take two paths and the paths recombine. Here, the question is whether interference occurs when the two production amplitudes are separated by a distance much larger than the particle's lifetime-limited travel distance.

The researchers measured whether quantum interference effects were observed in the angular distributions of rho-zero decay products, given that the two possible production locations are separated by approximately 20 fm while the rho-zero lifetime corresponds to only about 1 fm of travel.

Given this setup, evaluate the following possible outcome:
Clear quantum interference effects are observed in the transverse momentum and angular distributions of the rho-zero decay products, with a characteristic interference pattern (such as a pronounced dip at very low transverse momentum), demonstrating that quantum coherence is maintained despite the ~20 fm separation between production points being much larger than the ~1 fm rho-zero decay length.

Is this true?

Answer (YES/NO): YES